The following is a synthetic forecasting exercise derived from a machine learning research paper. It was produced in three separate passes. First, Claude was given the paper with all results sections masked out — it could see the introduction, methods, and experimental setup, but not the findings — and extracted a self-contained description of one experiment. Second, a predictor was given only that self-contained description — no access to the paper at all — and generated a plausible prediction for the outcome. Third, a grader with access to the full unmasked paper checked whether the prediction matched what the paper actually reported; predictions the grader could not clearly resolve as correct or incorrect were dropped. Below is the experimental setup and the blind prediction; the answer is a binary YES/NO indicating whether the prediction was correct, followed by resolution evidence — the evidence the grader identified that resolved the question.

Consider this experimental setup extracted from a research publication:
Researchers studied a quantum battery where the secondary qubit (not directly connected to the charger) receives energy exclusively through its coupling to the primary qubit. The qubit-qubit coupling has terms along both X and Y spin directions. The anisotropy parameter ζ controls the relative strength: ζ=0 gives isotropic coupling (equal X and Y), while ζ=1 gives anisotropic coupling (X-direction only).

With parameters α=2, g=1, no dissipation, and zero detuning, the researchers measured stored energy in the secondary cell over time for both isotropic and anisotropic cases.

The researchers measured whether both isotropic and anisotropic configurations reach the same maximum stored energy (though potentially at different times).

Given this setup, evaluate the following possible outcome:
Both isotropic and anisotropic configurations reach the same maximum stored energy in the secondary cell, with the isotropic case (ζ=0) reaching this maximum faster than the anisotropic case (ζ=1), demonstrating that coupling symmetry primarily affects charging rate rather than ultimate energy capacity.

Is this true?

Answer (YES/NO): NO